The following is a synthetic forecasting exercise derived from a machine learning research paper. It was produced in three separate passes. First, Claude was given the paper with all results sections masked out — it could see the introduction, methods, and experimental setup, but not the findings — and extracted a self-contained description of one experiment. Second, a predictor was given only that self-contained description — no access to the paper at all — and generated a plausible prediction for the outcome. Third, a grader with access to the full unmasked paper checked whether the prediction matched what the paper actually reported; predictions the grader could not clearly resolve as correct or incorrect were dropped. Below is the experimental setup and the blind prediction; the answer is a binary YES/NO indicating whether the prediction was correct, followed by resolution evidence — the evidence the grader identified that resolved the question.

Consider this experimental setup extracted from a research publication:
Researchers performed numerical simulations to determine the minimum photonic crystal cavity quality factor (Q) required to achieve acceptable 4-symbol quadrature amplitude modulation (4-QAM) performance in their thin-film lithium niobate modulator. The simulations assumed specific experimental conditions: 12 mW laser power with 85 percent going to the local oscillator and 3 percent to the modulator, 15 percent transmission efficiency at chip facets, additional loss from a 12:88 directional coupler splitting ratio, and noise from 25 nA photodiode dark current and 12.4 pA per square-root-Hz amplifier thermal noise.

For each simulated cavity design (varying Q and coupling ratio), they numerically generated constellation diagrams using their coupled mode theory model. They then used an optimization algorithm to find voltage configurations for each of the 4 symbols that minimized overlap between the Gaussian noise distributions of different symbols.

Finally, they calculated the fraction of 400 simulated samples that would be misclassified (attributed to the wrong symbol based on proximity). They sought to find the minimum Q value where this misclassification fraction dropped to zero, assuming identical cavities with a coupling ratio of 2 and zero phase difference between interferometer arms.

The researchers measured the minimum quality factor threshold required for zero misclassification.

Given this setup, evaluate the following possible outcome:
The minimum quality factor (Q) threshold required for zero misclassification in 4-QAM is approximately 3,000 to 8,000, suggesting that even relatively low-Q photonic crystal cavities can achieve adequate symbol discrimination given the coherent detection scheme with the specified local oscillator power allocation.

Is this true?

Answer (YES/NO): NO